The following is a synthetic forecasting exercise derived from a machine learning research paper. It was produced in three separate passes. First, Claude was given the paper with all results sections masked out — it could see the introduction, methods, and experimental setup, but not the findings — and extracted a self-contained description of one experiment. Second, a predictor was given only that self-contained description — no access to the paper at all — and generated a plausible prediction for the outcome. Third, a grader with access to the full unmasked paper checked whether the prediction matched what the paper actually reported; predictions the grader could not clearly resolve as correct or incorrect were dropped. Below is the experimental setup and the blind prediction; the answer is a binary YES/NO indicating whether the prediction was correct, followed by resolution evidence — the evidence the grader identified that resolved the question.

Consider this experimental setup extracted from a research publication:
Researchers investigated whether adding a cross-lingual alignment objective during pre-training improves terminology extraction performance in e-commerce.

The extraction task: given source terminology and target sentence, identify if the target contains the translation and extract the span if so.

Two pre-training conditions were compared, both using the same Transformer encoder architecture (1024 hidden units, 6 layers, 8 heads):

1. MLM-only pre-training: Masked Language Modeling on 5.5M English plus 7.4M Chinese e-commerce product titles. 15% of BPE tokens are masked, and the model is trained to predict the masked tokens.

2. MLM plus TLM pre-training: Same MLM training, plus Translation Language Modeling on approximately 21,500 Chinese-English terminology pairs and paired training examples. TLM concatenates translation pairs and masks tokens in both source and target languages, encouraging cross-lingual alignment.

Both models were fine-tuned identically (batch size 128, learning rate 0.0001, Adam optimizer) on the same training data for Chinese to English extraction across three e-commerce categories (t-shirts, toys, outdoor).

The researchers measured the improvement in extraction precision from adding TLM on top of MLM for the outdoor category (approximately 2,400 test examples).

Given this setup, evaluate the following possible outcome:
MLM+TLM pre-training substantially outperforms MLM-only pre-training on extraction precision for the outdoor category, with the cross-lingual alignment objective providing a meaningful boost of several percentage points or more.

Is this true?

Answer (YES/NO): YES